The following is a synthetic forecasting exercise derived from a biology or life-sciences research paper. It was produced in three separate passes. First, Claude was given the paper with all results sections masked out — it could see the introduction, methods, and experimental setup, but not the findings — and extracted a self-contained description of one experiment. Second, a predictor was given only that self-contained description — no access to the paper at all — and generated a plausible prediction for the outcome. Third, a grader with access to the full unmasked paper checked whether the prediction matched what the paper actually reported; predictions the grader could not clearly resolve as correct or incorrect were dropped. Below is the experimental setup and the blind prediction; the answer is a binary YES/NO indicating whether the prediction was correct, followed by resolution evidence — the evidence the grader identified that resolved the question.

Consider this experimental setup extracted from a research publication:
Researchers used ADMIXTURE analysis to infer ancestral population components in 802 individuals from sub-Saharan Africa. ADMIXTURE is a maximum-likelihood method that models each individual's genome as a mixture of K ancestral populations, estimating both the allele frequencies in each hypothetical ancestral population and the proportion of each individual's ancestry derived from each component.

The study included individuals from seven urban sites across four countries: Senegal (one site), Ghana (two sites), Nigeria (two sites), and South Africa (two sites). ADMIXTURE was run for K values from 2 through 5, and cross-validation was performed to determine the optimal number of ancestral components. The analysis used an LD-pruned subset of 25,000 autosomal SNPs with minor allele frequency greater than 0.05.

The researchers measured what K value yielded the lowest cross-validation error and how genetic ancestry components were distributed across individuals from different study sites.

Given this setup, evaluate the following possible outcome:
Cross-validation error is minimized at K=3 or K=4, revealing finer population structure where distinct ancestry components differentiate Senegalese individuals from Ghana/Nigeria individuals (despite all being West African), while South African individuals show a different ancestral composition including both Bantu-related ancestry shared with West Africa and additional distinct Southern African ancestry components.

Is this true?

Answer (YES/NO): YES